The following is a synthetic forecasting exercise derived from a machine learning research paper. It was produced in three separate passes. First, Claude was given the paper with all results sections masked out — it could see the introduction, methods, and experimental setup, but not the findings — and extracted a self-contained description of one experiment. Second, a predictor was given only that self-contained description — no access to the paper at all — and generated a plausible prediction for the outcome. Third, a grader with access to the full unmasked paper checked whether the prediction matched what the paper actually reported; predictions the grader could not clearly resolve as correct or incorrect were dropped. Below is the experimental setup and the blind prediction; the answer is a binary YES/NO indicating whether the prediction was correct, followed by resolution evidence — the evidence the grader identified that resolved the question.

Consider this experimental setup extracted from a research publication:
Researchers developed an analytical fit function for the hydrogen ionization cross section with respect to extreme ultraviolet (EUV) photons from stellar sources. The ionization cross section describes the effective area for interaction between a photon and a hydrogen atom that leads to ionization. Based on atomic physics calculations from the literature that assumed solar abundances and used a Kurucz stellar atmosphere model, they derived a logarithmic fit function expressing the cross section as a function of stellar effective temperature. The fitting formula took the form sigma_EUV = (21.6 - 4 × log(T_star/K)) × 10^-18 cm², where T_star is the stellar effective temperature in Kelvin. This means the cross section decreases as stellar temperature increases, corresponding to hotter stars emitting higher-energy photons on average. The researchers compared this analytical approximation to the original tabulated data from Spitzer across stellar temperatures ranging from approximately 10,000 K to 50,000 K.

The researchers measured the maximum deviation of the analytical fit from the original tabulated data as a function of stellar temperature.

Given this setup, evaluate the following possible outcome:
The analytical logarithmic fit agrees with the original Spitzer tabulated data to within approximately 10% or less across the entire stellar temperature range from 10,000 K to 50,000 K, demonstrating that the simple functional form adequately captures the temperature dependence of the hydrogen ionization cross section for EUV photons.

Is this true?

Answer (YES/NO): YES